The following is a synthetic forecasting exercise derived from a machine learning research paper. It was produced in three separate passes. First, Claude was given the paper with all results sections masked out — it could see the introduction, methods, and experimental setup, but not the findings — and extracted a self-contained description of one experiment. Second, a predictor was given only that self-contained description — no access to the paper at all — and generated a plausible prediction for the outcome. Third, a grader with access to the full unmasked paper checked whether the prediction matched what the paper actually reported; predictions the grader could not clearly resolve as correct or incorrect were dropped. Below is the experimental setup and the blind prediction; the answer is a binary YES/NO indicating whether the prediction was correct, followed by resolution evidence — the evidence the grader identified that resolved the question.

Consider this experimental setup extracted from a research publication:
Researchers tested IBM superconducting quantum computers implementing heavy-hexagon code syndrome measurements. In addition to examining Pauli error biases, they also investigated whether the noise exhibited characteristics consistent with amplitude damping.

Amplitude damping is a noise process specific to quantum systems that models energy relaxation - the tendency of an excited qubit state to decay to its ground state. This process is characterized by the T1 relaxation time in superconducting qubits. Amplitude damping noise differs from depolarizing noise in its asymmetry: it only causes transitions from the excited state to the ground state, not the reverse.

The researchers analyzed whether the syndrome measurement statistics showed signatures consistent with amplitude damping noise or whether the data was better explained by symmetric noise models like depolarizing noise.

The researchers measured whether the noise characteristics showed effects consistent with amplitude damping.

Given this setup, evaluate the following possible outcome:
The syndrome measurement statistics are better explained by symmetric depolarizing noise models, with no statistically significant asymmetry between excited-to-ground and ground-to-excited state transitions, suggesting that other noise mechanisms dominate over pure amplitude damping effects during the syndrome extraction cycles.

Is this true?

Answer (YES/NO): NO